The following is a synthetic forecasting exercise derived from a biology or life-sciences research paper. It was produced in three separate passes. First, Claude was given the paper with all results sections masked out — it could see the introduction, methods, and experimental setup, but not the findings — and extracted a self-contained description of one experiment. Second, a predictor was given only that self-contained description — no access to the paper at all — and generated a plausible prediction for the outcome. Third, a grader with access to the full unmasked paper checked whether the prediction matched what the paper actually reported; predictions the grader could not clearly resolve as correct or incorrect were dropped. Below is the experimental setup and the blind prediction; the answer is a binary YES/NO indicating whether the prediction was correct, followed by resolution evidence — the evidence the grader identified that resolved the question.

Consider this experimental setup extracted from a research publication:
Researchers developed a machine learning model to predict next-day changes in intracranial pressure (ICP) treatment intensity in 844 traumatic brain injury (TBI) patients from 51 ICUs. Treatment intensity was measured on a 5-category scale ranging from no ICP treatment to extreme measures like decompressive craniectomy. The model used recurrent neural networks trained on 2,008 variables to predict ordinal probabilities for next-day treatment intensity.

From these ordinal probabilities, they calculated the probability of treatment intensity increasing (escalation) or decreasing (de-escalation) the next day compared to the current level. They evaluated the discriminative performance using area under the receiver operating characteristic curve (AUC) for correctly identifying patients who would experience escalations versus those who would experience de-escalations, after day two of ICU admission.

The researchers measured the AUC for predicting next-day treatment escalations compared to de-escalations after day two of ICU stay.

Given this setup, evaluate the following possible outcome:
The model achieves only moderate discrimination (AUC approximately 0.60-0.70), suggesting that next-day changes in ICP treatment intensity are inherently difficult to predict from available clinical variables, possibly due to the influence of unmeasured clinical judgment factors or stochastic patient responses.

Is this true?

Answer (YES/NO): NO